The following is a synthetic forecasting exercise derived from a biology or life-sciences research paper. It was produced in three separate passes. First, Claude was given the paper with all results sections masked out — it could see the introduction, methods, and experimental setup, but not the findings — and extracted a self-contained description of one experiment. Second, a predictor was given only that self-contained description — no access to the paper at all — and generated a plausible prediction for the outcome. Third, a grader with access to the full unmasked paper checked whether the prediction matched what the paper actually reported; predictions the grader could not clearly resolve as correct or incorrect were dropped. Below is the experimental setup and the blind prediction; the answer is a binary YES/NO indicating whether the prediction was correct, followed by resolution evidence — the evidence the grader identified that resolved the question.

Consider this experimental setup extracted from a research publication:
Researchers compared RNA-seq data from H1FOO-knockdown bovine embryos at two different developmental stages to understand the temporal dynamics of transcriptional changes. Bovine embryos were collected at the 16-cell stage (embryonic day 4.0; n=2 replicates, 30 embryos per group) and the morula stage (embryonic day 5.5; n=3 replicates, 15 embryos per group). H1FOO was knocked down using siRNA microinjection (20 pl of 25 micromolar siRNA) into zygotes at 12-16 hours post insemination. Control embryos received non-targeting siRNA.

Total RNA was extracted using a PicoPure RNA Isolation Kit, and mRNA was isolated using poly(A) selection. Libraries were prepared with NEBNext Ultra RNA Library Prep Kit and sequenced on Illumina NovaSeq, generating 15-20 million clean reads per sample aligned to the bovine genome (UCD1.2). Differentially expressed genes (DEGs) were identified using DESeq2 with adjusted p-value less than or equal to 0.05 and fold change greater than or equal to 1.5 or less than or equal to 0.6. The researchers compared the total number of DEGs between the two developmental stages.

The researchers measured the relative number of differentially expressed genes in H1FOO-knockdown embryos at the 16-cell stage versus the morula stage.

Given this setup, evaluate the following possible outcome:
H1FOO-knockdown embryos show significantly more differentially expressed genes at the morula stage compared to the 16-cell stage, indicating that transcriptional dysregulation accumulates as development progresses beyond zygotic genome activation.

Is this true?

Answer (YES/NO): YES